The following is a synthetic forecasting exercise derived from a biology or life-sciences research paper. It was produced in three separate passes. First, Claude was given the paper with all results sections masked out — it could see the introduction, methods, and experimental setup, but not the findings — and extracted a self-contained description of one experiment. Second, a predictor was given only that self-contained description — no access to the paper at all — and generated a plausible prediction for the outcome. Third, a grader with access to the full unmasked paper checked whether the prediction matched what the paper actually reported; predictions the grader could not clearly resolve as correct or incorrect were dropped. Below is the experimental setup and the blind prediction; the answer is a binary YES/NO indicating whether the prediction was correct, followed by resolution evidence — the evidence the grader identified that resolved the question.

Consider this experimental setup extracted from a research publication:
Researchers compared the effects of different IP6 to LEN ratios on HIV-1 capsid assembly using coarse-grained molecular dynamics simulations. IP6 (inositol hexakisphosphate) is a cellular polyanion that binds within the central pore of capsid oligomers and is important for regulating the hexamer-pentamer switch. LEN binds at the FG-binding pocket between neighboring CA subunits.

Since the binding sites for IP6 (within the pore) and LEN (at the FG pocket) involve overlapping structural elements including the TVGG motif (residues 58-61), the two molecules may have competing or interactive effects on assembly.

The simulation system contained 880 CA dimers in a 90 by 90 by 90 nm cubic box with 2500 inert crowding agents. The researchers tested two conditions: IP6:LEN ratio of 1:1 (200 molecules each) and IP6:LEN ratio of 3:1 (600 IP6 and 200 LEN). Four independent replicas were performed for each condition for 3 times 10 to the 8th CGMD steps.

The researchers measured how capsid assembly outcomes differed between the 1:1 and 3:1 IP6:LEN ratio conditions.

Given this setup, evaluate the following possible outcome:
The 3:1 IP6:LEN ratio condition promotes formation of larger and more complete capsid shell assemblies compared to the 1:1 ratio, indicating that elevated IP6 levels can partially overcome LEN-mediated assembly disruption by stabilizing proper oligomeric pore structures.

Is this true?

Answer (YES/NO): NO